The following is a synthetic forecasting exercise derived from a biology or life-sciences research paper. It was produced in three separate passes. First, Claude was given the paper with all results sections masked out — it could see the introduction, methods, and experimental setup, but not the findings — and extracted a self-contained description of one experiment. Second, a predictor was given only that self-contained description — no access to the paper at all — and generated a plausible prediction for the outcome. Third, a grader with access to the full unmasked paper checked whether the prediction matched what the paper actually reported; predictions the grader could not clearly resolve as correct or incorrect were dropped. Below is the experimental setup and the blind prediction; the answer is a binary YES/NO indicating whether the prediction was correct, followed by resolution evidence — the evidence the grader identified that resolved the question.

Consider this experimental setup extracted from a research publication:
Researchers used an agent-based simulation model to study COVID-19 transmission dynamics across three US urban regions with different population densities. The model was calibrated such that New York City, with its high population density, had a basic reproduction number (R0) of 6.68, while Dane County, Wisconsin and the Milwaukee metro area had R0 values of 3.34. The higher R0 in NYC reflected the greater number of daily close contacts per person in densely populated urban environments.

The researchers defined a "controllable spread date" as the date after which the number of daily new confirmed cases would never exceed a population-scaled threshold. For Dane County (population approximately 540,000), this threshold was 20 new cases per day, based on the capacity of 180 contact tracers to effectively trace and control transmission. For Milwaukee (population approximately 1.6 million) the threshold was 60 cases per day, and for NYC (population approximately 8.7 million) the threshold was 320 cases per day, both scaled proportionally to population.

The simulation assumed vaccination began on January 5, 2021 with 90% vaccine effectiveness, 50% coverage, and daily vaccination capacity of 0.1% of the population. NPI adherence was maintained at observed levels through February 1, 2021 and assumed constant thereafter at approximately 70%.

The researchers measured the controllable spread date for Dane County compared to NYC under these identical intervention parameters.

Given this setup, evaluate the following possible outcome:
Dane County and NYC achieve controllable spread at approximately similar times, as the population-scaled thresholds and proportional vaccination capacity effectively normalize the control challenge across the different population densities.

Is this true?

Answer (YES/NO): NO